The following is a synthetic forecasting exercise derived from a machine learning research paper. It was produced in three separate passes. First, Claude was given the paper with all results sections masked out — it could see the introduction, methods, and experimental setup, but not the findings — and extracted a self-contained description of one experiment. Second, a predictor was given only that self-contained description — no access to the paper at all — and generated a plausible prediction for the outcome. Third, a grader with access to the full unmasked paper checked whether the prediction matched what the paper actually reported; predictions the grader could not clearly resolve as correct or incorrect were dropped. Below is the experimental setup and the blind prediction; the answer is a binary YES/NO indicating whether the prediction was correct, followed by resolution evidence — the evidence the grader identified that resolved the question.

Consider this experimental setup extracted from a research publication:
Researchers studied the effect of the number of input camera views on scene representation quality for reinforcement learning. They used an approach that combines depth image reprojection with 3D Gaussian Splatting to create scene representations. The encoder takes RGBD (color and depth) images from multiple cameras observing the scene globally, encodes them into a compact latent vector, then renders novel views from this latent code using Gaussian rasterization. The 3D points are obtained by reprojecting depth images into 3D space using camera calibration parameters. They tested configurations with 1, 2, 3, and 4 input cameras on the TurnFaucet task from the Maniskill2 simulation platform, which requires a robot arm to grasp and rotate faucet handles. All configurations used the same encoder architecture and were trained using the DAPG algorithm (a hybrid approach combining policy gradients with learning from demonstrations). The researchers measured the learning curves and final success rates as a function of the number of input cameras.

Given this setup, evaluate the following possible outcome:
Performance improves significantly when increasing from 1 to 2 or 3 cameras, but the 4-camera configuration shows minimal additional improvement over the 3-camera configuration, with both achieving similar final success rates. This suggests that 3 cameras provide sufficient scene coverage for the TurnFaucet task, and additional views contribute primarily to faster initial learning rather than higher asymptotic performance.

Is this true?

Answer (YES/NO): NO